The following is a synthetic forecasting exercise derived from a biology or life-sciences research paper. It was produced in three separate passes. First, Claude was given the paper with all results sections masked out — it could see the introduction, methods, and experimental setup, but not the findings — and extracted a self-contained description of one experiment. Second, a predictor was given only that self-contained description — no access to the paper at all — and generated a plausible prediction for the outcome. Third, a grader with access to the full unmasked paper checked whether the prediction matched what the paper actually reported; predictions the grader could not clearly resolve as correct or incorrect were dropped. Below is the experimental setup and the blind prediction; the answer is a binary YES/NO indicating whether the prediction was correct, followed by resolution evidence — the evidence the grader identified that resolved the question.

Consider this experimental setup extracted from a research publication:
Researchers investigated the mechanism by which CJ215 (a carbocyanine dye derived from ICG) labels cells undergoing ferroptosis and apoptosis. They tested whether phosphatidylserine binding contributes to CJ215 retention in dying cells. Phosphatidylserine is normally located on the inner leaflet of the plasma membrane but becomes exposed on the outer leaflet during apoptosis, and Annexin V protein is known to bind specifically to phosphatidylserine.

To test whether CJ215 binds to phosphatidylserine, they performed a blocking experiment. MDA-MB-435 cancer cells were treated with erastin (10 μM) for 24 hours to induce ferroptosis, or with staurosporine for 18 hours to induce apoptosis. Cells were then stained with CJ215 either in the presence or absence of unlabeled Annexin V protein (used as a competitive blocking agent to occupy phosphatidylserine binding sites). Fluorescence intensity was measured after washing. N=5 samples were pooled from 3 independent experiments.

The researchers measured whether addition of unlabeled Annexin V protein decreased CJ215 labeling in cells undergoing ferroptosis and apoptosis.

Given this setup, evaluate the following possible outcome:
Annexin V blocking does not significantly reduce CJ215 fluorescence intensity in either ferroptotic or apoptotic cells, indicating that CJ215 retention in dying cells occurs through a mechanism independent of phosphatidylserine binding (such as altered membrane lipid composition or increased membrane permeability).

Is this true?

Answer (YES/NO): NO